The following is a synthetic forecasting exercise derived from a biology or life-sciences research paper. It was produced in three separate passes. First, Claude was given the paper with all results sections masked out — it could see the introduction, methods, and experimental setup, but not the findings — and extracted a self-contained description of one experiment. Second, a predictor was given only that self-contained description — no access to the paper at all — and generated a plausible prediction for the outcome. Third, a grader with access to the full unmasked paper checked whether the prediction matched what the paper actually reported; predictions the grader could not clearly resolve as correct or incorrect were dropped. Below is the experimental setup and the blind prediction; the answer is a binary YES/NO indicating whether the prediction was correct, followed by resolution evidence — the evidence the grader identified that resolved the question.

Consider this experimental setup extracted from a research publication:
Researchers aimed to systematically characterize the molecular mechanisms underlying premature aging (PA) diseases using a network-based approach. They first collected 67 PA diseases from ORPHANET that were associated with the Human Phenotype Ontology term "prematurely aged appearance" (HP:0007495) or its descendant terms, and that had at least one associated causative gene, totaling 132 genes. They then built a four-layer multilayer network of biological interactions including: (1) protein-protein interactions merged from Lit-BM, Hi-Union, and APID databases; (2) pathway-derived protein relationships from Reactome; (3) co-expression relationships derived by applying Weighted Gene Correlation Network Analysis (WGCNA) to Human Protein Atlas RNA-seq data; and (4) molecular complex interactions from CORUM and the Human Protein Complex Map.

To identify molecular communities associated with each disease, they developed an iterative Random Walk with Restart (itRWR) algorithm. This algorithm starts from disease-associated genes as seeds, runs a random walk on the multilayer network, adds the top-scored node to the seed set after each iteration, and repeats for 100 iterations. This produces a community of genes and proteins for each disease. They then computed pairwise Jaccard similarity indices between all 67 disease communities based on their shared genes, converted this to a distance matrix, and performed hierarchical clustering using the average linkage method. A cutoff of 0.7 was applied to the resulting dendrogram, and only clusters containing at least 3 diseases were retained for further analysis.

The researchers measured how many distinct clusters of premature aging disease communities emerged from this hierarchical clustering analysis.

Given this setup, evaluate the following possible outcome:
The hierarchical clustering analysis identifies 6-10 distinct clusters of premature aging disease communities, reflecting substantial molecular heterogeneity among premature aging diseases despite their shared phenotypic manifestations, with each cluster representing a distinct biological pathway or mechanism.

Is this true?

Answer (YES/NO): YES